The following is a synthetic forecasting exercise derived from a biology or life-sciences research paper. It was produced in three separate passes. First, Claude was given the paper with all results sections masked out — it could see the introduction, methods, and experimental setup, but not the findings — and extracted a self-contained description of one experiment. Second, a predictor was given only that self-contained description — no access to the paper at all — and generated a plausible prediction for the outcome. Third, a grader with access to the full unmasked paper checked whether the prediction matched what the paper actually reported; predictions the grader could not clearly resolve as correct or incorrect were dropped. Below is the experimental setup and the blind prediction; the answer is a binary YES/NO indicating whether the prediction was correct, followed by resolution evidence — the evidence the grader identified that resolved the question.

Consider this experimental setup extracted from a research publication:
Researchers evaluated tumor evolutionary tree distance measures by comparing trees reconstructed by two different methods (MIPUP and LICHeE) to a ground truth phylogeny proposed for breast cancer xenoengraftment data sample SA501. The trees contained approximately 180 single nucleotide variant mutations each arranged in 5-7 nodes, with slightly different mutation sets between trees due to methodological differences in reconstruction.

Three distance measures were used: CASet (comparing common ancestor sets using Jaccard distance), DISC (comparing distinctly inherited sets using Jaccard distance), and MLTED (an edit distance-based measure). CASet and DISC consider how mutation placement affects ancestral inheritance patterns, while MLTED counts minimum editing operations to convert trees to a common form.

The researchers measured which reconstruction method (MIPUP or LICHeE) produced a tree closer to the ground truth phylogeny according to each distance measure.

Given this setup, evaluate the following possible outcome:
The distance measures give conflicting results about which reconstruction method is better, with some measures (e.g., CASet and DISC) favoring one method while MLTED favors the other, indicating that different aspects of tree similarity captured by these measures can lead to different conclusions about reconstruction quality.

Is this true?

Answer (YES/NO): YES